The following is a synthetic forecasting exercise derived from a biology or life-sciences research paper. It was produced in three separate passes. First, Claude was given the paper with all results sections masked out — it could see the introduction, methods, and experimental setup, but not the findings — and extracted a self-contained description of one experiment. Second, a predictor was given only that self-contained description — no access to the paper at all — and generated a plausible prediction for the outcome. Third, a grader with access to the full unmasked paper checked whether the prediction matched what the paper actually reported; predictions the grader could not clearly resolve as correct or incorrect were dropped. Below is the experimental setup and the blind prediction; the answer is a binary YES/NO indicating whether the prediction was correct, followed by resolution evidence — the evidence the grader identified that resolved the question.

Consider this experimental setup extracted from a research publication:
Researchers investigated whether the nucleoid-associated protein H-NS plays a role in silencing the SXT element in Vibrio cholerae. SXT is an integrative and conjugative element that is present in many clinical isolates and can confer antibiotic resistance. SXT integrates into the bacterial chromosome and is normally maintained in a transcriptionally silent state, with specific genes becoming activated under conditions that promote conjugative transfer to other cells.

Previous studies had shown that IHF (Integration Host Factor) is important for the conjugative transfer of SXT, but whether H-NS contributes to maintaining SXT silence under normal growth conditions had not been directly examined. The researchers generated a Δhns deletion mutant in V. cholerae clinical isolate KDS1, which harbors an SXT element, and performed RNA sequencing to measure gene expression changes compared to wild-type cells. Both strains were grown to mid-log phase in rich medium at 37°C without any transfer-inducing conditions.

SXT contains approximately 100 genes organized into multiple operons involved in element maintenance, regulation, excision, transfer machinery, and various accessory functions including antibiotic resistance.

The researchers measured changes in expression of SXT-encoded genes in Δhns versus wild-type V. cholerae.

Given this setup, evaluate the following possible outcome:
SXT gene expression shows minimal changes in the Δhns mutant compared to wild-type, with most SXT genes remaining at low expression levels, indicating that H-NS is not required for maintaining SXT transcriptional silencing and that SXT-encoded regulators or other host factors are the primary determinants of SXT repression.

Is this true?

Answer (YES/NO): NO